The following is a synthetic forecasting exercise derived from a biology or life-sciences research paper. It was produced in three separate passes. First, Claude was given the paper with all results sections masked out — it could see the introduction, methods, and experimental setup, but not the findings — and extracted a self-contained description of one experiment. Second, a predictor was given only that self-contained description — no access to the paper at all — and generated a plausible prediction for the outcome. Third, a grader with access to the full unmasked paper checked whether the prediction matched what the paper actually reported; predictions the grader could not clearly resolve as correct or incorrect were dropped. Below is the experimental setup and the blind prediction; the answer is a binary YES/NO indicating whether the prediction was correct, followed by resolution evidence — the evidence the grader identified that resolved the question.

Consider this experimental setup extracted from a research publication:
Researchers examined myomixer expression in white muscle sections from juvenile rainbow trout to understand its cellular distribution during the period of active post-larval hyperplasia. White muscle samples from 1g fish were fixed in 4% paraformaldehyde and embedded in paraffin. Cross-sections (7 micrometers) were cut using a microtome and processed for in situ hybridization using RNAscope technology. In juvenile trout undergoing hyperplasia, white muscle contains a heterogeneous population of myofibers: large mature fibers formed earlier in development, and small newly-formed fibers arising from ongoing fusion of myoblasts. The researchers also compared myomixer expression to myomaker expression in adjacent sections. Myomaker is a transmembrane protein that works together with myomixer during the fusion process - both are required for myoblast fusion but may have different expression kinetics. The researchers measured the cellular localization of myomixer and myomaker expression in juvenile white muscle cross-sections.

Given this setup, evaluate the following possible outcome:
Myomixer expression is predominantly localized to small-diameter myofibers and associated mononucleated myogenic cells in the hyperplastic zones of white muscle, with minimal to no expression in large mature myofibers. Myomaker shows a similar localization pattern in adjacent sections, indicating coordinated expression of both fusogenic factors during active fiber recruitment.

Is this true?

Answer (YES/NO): NO